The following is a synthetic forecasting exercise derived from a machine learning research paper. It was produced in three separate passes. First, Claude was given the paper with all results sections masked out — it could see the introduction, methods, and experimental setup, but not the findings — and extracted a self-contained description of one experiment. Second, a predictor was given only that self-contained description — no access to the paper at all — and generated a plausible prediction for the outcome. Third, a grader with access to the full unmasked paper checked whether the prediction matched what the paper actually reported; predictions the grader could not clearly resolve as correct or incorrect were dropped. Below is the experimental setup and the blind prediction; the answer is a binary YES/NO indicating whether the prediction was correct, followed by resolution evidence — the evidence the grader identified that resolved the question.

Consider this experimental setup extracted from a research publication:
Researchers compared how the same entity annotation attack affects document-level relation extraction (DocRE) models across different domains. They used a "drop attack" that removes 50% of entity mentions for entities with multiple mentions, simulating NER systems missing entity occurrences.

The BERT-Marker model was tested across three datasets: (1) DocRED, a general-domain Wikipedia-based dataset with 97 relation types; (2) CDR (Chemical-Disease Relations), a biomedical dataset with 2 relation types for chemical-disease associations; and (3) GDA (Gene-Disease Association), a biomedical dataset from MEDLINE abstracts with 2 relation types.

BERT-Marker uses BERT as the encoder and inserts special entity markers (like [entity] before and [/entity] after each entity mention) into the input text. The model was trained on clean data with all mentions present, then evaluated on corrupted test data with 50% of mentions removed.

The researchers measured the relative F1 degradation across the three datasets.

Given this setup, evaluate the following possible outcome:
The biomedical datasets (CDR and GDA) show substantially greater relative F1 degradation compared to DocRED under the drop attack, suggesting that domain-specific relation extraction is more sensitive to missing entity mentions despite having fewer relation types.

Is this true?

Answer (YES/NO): YES